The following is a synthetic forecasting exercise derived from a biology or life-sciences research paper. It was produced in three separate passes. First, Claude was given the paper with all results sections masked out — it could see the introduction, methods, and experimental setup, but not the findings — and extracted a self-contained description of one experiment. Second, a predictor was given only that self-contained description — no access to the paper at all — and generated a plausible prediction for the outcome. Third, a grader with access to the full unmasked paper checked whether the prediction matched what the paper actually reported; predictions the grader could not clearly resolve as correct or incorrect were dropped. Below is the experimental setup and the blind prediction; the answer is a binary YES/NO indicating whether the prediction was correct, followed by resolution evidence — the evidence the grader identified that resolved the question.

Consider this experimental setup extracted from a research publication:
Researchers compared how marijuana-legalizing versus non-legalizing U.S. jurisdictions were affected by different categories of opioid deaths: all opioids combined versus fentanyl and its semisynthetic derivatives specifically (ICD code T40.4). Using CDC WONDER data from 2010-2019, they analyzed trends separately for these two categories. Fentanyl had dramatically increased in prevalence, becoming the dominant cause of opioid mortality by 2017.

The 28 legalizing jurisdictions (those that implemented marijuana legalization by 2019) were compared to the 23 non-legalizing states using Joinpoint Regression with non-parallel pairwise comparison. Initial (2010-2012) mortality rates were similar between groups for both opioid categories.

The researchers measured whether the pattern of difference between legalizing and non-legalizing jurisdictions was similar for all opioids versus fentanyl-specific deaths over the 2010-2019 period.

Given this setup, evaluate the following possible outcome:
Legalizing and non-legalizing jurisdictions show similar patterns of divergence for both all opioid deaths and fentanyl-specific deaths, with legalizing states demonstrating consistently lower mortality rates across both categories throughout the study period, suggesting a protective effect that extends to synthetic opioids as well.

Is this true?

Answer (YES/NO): NO